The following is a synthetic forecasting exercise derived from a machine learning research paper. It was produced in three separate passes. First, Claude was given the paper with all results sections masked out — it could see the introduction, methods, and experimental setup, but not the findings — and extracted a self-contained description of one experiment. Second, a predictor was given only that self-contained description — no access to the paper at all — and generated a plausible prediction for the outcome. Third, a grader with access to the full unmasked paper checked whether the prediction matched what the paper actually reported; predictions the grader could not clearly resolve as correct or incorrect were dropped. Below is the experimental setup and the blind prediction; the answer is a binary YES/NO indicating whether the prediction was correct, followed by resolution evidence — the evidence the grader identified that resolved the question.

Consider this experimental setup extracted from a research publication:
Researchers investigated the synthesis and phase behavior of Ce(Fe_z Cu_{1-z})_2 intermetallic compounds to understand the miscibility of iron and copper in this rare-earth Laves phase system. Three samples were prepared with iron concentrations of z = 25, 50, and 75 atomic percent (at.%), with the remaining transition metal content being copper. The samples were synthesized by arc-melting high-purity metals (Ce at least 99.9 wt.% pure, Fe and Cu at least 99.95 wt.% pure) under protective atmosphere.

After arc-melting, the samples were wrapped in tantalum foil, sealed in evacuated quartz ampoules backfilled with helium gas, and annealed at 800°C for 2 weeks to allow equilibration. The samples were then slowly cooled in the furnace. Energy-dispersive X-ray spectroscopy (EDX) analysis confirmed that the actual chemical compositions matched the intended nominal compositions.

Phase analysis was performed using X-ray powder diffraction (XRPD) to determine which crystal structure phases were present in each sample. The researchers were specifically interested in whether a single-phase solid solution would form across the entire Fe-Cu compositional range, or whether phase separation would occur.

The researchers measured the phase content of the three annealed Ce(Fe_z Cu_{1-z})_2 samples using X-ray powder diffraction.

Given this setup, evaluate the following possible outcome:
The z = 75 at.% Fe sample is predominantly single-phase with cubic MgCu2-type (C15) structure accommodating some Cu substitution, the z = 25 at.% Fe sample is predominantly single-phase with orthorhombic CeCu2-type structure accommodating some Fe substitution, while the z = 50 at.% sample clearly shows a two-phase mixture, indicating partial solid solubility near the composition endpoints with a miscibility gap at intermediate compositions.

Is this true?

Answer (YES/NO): NO